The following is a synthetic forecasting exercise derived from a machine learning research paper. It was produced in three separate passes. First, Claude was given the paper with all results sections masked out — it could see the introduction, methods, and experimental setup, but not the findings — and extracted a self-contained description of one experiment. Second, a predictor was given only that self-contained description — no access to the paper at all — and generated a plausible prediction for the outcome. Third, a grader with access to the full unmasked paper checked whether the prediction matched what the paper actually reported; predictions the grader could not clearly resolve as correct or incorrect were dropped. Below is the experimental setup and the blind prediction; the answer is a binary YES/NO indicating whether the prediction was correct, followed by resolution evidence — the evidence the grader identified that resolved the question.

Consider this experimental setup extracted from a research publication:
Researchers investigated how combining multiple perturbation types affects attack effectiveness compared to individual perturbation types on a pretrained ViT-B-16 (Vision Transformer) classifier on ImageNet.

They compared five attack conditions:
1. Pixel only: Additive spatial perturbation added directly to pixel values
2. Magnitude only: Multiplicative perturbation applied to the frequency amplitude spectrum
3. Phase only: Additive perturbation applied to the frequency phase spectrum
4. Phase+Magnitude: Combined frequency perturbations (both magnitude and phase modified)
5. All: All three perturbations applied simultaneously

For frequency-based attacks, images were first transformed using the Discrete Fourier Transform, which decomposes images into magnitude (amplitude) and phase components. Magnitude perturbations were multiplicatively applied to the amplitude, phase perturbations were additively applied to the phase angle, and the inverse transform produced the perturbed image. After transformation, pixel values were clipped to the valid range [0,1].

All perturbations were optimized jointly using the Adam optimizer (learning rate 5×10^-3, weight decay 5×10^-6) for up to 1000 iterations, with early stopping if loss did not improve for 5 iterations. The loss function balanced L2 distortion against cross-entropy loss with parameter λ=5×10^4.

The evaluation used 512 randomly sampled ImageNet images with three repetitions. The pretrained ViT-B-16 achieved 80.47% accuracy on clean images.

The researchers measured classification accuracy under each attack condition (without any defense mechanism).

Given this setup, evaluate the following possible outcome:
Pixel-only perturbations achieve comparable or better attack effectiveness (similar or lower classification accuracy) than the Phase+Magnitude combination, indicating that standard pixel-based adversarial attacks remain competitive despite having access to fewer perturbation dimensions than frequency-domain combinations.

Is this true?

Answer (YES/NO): YES